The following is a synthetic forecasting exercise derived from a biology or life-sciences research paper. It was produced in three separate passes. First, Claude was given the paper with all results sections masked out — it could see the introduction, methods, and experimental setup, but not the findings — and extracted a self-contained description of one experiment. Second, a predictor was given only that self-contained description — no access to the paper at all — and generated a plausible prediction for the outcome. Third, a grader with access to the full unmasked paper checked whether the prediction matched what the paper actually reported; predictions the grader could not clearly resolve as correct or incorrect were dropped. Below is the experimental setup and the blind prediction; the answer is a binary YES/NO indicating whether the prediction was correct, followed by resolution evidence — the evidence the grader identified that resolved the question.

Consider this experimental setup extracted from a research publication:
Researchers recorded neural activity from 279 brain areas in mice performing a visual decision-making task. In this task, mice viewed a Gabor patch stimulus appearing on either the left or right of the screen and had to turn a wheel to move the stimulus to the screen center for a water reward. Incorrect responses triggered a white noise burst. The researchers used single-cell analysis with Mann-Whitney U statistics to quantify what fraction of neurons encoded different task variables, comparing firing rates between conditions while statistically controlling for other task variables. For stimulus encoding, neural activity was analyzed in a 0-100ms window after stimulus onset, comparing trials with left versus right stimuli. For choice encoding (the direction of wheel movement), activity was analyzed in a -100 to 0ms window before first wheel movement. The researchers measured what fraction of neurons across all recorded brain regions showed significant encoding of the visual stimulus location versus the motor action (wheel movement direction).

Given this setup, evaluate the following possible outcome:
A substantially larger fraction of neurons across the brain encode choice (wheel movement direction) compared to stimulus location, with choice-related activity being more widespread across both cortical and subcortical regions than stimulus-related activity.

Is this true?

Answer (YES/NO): YES